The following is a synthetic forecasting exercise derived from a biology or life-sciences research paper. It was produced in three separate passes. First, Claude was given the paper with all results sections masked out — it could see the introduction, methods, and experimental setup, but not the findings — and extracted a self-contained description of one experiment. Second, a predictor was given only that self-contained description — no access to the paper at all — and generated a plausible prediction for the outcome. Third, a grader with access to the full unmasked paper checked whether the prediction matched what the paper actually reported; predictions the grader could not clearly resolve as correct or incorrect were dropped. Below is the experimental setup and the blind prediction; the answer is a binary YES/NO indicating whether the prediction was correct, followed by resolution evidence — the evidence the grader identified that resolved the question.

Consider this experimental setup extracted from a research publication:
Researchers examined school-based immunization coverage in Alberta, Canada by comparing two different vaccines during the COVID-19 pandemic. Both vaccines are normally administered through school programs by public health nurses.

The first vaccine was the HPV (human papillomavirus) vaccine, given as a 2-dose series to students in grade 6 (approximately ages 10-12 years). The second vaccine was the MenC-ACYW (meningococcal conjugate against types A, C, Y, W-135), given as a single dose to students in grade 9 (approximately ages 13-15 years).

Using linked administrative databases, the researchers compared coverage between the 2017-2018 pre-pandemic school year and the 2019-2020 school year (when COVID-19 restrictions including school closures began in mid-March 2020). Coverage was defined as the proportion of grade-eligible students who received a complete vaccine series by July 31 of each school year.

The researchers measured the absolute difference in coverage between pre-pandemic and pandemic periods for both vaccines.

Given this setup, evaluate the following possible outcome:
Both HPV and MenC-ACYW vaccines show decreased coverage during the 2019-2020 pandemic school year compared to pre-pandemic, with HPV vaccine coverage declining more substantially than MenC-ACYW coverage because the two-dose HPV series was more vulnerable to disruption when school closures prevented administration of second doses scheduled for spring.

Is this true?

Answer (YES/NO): YES